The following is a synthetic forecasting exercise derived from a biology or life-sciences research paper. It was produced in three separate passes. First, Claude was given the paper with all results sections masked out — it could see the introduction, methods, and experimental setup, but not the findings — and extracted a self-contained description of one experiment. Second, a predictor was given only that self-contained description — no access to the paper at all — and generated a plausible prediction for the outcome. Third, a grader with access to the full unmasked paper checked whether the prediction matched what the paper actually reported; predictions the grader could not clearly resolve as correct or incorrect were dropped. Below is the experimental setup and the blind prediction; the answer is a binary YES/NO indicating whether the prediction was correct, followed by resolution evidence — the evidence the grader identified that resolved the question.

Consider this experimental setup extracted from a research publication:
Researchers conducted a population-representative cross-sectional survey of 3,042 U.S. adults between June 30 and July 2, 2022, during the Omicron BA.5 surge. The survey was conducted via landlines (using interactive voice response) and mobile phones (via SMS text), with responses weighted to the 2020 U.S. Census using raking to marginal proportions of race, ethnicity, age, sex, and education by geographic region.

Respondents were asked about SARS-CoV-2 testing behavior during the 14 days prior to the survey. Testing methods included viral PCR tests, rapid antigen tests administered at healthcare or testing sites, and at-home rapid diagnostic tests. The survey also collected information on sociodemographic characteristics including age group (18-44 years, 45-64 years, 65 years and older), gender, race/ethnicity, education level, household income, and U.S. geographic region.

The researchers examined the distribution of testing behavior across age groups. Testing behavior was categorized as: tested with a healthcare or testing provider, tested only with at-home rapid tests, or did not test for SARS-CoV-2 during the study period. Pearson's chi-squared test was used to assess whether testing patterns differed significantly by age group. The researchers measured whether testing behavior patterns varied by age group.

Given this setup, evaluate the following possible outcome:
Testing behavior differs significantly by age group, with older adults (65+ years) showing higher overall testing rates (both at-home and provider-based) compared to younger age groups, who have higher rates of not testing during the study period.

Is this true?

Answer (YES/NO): NO